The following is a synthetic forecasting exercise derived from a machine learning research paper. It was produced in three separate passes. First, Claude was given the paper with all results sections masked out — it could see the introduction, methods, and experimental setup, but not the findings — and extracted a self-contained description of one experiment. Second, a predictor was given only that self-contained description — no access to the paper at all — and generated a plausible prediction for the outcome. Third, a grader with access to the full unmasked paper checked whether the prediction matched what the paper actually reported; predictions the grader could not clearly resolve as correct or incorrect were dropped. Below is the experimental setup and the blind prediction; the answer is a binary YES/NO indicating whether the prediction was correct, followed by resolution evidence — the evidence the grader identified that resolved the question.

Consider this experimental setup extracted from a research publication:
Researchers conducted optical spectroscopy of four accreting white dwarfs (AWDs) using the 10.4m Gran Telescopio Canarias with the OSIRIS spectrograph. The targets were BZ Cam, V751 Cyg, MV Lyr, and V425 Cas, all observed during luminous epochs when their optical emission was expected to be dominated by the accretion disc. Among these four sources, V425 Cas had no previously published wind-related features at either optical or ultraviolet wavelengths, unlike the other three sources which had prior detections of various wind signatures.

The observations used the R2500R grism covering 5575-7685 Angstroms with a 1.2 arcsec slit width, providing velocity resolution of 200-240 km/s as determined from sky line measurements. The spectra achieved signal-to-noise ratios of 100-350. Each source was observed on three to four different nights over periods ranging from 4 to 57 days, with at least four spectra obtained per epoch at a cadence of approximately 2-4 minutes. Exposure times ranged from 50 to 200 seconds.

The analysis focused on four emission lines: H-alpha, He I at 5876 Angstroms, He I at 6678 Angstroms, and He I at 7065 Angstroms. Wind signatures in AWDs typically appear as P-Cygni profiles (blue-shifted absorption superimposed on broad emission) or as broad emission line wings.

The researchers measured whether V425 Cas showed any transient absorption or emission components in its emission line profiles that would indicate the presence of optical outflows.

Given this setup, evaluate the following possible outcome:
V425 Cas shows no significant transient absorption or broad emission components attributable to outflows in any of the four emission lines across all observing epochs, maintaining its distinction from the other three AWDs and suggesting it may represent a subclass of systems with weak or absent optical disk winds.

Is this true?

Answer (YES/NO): NO